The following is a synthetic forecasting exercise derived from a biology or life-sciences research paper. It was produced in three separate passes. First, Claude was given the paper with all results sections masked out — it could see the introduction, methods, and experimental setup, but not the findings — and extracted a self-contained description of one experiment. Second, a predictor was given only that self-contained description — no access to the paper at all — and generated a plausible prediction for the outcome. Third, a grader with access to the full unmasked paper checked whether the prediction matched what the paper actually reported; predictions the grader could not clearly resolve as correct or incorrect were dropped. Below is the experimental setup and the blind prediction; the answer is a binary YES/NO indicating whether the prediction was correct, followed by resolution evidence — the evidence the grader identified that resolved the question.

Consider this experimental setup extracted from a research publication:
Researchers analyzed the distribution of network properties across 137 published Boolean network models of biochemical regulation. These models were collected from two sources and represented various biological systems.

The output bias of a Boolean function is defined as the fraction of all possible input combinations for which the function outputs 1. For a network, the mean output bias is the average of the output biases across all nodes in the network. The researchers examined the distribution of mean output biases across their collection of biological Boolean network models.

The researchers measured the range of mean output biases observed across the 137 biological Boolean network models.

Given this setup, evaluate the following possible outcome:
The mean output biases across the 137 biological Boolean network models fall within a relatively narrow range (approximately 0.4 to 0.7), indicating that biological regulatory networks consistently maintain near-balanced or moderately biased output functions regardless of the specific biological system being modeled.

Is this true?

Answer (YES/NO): NO